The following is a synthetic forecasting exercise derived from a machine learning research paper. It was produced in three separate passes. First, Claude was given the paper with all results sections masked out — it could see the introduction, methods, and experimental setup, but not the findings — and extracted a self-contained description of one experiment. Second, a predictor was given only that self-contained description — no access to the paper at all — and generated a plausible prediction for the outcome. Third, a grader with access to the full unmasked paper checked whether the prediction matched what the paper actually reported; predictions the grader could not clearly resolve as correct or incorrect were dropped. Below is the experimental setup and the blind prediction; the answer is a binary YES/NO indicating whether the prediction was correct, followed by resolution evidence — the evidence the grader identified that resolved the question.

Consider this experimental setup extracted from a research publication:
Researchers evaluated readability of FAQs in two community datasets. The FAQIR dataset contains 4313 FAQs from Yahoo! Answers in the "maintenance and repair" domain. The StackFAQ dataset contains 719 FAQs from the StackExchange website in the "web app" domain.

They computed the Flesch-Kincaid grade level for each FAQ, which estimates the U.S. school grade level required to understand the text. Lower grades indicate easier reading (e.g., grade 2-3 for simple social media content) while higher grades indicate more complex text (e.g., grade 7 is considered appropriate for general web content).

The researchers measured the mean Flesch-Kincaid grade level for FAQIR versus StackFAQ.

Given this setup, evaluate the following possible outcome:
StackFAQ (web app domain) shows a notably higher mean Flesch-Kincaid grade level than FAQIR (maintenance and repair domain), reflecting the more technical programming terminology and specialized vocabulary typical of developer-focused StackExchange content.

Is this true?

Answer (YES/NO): NO